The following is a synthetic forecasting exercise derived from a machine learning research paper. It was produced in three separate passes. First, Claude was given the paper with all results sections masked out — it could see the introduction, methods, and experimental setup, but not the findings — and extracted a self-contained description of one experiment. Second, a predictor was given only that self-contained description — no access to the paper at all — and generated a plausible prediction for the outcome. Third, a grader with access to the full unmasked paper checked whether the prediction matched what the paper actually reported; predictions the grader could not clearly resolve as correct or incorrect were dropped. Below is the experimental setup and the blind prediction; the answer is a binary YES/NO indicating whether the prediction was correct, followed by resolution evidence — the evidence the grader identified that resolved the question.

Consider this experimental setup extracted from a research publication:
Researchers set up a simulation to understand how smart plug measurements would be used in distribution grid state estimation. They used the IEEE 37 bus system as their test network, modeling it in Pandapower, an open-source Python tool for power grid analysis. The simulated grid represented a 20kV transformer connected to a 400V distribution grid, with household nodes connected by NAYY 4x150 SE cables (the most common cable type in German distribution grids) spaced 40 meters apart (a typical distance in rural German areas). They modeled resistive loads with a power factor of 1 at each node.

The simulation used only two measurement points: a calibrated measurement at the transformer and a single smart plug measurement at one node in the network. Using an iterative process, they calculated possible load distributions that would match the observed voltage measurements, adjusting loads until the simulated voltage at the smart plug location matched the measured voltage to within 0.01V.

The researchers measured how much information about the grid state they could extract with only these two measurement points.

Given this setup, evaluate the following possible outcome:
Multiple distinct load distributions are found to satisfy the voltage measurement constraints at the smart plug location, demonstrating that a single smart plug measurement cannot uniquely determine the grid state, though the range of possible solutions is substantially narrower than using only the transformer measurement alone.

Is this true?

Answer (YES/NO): NO